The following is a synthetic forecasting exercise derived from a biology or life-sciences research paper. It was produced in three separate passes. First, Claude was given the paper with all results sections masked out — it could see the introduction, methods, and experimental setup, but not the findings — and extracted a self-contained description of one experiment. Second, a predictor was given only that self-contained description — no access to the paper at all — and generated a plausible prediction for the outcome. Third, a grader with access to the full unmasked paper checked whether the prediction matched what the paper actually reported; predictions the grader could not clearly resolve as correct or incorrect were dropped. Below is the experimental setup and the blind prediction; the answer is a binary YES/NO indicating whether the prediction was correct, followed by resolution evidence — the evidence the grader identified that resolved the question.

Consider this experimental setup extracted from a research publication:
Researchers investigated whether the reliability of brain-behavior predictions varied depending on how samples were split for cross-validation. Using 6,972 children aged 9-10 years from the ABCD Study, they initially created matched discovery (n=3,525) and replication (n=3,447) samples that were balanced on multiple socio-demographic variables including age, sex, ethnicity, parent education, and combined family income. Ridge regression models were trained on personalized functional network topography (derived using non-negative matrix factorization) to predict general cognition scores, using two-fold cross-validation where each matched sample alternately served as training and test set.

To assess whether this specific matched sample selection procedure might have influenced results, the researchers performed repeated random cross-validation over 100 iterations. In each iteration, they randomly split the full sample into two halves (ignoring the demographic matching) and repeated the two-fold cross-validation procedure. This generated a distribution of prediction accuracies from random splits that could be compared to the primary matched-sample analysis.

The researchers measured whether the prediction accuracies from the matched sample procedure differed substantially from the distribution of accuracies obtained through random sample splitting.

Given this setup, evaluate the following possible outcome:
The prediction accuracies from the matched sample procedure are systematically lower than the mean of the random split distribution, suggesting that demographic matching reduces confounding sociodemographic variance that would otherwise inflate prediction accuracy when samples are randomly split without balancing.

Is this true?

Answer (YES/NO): NO